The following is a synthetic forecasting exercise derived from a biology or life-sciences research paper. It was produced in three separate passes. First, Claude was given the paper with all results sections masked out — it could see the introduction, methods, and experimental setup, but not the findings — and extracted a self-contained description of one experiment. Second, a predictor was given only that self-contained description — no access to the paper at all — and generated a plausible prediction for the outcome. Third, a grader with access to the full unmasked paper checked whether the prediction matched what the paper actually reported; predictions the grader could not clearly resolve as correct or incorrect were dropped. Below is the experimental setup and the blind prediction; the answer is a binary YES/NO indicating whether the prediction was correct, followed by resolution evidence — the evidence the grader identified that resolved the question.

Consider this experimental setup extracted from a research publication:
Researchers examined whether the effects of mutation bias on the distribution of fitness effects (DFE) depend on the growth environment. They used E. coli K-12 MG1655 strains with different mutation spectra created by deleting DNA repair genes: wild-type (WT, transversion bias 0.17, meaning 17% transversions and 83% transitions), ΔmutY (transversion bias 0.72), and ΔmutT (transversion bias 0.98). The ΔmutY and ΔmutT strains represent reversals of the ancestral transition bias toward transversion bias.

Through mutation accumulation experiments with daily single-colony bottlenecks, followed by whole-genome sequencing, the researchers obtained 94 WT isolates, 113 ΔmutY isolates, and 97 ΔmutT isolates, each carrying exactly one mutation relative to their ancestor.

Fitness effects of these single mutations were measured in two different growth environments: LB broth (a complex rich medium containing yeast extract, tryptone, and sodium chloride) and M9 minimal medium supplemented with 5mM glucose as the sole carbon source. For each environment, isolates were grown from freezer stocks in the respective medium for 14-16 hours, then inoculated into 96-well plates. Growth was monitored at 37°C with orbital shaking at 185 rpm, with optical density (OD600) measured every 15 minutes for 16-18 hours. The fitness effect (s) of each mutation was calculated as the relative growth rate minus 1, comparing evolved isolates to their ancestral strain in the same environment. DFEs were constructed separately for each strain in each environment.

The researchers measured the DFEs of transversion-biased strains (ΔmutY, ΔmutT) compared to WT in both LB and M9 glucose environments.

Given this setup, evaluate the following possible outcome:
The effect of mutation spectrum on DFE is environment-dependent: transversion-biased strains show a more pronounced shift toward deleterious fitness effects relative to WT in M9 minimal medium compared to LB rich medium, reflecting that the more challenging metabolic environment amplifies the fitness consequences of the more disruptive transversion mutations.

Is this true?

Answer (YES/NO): NO